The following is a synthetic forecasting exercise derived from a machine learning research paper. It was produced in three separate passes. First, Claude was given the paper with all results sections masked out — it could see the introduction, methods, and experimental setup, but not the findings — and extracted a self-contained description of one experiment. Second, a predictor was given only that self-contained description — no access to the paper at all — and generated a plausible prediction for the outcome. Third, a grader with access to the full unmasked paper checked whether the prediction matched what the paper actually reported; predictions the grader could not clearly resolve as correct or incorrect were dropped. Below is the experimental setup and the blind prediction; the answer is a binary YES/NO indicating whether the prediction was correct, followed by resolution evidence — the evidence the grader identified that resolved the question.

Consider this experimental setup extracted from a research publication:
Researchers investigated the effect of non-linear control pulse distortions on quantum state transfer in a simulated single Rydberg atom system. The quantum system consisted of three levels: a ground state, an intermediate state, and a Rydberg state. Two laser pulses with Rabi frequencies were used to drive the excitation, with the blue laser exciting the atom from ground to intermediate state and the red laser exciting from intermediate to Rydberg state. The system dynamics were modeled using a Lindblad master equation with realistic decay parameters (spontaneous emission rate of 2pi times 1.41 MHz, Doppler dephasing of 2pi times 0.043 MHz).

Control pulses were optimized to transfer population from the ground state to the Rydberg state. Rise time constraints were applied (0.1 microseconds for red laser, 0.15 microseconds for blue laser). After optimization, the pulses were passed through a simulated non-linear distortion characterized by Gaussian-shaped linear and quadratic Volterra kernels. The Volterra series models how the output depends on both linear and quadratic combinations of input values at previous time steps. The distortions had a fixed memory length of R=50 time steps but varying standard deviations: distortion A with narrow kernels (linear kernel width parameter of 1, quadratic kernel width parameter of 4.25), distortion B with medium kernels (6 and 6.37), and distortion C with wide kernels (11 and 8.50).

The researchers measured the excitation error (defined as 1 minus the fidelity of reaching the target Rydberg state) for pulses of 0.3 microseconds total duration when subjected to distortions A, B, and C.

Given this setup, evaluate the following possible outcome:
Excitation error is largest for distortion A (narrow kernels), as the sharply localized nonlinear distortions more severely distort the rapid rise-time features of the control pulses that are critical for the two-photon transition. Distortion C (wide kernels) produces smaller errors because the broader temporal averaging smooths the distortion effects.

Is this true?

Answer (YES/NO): NO